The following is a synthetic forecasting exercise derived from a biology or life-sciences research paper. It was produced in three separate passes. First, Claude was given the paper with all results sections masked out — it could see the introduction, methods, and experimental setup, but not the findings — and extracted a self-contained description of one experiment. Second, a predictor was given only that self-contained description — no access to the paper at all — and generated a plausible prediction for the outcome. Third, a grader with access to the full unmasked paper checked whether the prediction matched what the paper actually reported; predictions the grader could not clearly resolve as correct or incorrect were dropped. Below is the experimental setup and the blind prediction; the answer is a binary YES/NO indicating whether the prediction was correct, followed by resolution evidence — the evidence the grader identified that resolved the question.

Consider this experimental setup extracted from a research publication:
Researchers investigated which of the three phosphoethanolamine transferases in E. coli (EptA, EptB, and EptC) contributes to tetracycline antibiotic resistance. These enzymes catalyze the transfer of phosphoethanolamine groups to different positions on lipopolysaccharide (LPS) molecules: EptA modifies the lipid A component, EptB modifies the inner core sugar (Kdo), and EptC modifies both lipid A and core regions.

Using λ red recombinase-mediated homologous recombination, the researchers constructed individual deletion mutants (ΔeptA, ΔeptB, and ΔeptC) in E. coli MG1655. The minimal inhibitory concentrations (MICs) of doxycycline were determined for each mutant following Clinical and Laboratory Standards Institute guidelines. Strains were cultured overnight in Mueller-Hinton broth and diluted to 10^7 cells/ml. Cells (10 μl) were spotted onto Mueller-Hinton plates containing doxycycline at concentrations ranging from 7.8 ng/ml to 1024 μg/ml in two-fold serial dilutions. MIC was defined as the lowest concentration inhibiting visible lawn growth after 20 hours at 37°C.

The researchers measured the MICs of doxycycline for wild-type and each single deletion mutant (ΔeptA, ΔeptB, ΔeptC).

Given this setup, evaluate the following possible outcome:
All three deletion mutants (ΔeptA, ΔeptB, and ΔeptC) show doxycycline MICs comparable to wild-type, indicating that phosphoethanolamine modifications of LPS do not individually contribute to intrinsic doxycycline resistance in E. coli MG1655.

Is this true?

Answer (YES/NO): NO